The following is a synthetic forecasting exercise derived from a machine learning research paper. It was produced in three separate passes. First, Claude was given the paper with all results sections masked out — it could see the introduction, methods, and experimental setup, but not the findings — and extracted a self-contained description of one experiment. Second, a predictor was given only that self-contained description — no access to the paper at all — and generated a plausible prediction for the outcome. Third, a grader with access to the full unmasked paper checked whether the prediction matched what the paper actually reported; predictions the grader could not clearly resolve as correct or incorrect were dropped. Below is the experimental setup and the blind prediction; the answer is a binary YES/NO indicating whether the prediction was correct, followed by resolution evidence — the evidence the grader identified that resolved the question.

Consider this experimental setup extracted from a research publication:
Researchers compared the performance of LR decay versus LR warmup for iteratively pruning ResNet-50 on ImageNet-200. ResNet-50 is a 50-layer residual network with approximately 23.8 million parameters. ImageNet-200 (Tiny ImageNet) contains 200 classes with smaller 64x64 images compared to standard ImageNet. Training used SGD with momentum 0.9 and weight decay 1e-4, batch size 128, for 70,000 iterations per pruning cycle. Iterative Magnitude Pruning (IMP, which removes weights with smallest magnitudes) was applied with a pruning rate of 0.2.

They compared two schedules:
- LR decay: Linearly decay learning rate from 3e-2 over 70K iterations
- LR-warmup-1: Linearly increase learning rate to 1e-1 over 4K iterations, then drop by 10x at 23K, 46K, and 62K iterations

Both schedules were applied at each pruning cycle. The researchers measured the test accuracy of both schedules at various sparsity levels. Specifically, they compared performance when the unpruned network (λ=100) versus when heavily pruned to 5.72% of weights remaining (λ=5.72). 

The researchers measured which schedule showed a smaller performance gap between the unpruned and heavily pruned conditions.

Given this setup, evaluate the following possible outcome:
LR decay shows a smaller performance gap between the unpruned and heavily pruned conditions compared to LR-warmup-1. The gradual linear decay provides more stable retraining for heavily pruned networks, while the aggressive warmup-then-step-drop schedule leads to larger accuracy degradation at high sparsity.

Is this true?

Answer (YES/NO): NO